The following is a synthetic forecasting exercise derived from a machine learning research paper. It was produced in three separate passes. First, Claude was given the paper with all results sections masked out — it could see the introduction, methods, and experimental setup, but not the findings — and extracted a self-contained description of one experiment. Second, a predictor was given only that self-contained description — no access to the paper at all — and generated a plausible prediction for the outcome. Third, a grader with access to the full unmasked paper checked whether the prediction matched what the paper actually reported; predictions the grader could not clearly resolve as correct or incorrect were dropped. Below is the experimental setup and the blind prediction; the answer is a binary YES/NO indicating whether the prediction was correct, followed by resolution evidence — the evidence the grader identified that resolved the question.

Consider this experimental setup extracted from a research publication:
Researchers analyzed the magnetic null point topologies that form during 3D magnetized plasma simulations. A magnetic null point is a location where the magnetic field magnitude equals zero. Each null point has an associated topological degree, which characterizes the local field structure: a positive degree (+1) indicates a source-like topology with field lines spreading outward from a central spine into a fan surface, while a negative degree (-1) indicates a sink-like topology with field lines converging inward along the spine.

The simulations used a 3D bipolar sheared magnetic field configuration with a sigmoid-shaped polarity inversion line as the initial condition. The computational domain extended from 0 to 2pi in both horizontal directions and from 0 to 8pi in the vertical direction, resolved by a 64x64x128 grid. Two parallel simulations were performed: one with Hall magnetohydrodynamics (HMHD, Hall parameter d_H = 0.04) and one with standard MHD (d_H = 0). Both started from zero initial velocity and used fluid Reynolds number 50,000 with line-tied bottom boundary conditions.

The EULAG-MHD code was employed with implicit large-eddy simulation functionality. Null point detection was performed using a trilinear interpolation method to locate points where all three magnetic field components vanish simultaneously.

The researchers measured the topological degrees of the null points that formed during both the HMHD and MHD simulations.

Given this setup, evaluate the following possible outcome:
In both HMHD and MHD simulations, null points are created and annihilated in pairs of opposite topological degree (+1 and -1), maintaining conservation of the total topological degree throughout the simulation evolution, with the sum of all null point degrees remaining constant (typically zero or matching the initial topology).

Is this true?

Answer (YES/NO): YES